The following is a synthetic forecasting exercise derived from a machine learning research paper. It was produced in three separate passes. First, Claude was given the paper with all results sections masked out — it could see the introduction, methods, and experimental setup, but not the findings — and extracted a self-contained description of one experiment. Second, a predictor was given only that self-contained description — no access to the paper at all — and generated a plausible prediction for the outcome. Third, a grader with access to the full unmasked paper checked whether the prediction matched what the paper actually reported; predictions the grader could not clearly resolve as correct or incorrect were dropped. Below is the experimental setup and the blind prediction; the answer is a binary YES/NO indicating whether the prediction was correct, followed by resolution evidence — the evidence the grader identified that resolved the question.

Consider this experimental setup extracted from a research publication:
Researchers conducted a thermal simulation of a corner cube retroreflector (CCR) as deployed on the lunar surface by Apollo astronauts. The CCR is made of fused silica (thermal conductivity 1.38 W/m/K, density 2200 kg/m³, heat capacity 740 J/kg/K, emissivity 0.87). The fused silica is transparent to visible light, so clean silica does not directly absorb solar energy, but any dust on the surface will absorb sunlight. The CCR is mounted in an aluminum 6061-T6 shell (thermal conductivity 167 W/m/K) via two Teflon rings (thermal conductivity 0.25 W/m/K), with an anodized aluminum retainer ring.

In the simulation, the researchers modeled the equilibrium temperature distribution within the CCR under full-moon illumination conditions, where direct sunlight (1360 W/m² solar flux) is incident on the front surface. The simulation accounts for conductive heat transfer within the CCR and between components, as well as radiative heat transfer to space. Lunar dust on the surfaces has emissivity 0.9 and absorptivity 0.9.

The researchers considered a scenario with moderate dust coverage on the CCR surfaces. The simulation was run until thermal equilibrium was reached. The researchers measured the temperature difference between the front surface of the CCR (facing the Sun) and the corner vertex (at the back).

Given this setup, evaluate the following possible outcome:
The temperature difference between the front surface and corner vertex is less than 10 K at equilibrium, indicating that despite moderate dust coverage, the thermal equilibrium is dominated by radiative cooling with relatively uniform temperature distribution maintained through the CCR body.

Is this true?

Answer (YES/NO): YES